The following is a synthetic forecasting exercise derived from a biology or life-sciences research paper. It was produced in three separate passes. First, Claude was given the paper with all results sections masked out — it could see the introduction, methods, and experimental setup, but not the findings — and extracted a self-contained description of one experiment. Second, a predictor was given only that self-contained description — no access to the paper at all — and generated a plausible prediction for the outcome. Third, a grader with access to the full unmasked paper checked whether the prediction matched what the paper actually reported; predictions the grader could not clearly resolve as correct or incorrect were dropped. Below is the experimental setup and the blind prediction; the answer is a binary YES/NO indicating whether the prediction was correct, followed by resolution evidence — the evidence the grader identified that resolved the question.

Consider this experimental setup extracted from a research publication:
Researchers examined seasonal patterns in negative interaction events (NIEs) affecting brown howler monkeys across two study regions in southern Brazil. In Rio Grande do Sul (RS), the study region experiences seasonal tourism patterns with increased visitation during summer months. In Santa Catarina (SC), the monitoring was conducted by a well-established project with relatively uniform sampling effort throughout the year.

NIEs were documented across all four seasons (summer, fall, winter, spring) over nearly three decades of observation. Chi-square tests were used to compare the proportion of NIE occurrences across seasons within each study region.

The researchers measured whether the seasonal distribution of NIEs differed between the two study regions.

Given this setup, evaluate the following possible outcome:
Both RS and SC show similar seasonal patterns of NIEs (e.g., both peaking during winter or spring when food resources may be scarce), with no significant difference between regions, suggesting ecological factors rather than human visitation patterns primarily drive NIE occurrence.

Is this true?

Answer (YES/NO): NO